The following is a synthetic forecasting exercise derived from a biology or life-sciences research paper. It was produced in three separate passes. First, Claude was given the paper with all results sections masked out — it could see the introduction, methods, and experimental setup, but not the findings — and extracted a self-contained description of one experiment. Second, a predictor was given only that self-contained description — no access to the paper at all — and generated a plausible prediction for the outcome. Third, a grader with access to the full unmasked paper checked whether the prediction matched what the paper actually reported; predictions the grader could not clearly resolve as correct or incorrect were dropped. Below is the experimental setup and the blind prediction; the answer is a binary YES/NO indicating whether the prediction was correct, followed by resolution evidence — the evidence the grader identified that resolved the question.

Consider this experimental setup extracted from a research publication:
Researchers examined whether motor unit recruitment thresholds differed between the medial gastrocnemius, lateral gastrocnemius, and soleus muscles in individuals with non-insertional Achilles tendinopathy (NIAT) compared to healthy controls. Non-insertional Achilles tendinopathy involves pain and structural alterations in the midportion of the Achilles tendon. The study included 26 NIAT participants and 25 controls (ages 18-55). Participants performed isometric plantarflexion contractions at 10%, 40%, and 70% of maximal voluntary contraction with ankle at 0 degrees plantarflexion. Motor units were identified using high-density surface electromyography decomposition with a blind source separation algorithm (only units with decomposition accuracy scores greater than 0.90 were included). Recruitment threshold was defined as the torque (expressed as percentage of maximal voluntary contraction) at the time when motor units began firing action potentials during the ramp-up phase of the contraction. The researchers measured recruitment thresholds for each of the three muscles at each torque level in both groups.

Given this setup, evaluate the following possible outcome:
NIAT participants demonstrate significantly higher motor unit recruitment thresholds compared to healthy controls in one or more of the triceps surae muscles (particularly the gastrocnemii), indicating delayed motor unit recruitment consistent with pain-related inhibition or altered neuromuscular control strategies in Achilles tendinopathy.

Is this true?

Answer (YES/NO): NO